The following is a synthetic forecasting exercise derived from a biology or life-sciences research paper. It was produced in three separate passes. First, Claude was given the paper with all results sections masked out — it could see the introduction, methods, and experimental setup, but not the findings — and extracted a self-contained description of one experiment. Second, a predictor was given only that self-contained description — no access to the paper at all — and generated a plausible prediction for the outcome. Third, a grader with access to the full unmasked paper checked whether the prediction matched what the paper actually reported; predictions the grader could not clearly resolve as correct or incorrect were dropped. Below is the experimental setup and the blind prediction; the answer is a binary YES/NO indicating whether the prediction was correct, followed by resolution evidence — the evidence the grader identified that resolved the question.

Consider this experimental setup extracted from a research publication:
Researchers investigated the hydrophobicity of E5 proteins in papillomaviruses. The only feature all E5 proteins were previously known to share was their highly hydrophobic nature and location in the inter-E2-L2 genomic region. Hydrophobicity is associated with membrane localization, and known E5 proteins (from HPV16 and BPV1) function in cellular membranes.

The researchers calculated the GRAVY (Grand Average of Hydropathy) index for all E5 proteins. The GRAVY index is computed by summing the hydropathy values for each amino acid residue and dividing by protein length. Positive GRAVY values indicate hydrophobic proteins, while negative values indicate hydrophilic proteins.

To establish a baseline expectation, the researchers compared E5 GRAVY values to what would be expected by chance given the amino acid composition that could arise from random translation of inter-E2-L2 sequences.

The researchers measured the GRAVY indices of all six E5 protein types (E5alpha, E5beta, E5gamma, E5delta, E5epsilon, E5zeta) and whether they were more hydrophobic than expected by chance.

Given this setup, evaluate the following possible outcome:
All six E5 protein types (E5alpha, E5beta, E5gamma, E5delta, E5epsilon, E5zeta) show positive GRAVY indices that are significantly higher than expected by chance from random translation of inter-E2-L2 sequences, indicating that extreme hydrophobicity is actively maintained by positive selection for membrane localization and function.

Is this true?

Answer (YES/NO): NO